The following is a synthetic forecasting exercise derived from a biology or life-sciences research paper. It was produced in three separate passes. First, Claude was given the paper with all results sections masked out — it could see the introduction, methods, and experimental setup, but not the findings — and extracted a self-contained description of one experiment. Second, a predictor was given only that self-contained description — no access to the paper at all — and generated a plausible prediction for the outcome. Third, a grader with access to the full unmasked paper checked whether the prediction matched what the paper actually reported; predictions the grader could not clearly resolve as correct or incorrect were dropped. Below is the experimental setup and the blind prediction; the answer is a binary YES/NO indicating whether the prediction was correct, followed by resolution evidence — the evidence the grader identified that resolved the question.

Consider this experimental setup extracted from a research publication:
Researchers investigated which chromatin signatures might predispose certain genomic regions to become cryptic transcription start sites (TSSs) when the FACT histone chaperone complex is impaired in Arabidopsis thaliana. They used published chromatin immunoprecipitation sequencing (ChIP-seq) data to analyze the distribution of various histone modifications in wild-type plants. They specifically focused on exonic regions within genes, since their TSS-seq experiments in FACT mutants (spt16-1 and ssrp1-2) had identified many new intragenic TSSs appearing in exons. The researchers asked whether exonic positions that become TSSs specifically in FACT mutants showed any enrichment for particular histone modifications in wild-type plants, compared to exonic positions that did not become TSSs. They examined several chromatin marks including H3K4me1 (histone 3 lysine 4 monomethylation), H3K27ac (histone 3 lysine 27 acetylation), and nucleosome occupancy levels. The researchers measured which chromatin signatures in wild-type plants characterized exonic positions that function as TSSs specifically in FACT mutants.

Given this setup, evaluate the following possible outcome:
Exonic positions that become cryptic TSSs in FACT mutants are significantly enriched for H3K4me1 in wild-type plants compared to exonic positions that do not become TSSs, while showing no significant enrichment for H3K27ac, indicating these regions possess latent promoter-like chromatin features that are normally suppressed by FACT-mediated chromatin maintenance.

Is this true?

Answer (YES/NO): YES